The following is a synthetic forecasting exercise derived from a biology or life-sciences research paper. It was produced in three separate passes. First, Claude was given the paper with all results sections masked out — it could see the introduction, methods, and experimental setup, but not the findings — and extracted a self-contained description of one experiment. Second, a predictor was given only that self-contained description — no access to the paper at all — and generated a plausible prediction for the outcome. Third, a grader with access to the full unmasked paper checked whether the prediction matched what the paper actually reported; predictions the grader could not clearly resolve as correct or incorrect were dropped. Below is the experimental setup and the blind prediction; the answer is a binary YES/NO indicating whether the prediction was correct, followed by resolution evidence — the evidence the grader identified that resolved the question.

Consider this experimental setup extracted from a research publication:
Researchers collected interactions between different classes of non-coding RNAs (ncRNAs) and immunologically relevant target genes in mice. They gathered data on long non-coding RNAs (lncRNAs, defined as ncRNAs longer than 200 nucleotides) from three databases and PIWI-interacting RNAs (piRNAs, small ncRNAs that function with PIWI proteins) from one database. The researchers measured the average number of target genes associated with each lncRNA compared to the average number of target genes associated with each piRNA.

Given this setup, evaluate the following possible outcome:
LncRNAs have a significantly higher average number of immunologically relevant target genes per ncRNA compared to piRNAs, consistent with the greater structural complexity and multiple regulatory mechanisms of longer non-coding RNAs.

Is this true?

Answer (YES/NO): YES